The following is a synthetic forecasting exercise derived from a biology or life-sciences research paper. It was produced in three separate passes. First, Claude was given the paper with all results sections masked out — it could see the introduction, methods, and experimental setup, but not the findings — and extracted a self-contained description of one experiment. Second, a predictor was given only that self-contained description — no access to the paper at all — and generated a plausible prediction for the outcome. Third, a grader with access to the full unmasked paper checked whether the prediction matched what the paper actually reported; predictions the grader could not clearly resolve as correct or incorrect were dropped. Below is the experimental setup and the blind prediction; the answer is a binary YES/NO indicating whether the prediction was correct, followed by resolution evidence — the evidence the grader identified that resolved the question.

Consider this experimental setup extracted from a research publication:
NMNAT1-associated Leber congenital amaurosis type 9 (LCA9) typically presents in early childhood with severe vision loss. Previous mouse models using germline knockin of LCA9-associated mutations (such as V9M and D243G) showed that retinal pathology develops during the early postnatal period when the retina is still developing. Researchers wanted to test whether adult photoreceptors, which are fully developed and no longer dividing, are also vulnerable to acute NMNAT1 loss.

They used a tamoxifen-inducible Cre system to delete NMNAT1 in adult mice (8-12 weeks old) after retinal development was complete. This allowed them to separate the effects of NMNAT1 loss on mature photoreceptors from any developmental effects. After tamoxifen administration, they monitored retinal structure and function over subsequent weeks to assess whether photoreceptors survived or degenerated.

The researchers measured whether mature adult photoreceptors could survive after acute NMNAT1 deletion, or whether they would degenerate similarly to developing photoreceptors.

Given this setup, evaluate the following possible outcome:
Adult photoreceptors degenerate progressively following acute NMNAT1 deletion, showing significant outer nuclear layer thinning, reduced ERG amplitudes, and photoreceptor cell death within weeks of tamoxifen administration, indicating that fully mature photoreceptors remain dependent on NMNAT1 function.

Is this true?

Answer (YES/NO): YES